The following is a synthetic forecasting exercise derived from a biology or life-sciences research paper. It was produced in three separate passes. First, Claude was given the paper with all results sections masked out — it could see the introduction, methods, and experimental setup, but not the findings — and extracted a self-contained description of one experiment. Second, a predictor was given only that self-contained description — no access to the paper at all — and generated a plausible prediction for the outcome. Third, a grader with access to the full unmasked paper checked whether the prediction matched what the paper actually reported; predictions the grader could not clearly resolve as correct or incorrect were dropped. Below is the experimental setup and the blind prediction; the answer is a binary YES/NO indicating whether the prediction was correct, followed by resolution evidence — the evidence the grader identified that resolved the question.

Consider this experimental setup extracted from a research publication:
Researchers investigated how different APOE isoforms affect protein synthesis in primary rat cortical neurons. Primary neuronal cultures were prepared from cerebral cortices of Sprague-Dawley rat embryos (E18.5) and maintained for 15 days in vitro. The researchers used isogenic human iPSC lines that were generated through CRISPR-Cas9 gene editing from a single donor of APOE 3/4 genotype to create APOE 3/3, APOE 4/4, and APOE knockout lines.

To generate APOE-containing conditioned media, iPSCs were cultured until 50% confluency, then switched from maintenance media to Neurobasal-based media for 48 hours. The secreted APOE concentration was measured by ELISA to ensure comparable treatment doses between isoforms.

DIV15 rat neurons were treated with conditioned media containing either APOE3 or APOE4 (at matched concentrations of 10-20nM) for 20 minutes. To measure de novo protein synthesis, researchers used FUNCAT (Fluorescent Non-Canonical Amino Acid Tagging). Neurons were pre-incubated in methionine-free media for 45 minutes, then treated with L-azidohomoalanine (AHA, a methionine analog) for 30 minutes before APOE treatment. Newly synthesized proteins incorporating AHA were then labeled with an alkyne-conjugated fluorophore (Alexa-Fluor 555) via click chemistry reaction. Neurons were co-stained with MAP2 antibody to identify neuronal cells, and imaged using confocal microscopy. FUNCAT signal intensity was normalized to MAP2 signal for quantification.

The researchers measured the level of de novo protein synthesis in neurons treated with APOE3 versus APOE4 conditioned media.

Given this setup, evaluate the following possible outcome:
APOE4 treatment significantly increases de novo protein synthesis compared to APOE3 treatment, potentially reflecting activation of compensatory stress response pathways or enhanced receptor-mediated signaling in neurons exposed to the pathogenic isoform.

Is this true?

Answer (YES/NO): NO